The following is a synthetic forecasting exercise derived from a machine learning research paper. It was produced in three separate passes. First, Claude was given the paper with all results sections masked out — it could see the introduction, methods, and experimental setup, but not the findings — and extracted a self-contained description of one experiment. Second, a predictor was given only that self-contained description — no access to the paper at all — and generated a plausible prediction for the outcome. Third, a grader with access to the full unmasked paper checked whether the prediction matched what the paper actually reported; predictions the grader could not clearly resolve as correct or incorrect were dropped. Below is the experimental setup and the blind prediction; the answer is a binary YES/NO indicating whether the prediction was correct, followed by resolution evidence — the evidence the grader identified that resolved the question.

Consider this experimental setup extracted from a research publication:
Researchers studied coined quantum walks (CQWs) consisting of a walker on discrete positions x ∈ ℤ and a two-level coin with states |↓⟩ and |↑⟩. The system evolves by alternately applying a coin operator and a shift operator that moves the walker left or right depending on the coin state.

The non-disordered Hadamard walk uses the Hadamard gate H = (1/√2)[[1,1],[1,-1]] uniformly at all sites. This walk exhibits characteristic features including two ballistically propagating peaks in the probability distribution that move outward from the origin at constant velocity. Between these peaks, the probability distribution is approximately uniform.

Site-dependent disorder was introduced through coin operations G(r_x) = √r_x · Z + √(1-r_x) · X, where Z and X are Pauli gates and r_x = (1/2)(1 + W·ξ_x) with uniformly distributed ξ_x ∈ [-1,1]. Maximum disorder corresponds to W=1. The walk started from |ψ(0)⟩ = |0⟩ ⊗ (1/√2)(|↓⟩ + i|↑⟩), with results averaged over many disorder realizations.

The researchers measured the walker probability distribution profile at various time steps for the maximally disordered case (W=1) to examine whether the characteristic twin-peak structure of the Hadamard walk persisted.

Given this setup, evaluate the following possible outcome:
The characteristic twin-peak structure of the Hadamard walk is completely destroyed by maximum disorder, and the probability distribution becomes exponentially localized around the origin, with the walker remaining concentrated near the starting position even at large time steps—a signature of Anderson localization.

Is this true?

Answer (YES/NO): YES